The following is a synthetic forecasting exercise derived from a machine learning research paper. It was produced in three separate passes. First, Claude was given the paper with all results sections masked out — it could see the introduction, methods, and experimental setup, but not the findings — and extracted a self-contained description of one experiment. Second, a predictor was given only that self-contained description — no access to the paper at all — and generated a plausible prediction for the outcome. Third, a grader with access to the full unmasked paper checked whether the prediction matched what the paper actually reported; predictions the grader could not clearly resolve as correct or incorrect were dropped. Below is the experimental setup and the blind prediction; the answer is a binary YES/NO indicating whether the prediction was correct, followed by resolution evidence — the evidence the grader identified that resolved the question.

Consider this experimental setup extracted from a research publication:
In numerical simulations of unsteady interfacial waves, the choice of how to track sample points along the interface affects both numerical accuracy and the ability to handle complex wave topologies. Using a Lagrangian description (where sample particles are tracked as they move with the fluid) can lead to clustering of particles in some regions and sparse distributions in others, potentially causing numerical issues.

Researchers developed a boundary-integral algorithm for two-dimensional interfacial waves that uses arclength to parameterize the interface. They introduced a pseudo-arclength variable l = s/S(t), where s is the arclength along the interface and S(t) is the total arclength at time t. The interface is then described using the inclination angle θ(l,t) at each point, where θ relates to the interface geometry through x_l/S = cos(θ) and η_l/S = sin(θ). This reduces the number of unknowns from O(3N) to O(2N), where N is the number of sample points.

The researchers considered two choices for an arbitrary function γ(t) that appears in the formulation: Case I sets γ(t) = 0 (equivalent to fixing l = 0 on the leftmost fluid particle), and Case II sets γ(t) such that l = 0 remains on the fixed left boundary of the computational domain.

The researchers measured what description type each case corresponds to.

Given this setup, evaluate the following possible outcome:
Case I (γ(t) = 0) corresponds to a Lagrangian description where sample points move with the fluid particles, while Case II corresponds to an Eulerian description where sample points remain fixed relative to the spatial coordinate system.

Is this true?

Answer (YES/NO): NO